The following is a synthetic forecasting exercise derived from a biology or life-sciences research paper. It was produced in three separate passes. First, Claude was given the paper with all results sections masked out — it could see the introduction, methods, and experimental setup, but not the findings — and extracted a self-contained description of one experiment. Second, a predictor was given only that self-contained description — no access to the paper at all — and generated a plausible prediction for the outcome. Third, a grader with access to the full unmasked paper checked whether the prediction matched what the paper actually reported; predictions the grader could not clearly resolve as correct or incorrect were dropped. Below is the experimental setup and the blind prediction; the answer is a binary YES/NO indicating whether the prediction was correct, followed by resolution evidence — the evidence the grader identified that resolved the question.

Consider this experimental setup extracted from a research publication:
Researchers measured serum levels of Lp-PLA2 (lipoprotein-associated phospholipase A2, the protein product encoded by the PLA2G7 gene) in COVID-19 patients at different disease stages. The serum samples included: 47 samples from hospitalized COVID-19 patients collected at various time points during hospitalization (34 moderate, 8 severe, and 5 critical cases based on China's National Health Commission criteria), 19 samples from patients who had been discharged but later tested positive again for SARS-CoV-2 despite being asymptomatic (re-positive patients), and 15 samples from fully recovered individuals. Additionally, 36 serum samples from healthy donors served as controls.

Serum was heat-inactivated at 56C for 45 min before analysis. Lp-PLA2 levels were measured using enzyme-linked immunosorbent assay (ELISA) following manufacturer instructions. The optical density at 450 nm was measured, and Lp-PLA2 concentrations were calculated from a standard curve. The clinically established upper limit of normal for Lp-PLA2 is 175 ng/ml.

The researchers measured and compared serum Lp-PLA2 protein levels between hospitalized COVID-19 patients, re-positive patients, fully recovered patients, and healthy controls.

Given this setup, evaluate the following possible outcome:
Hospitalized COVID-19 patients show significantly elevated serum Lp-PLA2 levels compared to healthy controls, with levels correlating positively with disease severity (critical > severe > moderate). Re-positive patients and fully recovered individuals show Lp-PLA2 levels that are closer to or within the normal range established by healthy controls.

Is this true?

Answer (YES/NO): NO